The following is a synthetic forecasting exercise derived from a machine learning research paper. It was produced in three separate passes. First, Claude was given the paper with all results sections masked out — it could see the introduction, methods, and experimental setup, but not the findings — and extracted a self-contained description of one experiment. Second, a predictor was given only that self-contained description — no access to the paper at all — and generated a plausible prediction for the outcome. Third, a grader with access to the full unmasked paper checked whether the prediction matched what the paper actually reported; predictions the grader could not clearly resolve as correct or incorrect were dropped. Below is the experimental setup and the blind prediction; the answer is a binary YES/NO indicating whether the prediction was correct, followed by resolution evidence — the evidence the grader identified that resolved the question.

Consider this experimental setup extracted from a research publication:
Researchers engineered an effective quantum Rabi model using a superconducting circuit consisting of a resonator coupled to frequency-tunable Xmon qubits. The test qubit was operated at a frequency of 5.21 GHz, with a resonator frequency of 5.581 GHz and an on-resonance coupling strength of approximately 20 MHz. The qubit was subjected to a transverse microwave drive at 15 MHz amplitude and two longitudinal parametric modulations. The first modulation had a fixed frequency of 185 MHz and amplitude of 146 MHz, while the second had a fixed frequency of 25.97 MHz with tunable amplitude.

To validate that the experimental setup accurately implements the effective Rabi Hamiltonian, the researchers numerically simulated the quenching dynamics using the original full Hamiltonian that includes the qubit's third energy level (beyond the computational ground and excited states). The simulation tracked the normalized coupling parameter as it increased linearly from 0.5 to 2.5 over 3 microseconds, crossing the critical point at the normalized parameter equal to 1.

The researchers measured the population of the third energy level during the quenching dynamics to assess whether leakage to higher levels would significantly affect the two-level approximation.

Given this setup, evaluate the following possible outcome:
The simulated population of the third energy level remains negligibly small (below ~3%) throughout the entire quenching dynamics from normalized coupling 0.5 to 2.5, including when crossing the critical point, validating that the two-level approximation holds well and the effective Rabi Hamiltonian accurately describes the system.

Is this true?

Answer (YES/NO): NO